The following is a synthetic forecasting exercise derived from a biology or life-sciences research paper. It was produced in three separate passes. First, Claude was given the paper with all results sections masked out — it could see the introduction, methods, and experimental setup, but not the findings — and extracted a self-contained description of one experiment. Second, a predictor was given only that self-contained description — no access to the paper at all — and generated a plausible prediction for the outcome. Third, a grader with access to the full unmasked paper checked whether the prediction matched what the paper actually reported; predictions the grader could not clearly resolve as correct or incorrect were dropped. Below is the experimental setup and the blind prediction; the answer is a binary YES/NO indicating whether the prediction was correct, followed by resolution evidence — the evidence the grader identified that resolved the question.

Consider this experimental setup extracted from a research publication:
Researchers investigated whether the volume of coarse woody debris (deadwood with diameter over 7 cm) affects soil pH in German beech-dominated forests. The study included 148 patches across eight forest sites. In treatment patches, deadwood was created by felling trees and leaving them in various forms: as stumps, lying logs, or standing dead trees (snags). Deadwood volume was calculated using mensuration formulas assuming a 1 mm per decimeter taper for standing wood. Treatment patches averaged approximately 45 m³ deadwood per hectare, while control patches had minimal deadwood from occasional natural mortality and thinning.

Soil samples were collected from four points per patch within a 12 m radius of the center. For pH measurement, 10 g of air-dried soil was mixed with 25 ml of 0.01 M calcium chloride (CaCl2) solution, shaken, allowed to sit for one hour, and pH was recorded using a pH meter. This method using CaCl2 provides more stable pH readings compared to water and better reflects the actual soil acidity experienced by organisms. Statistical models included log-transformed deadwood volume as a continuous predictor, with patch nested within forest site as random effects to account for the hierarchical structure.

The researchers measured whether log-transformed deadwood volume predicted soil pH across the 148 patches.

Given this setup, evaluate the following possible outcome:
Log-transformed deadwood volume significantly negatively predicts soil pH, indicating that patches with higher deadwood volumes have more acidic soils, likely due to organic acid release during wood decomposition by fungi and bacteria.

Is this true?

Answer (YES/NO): NO